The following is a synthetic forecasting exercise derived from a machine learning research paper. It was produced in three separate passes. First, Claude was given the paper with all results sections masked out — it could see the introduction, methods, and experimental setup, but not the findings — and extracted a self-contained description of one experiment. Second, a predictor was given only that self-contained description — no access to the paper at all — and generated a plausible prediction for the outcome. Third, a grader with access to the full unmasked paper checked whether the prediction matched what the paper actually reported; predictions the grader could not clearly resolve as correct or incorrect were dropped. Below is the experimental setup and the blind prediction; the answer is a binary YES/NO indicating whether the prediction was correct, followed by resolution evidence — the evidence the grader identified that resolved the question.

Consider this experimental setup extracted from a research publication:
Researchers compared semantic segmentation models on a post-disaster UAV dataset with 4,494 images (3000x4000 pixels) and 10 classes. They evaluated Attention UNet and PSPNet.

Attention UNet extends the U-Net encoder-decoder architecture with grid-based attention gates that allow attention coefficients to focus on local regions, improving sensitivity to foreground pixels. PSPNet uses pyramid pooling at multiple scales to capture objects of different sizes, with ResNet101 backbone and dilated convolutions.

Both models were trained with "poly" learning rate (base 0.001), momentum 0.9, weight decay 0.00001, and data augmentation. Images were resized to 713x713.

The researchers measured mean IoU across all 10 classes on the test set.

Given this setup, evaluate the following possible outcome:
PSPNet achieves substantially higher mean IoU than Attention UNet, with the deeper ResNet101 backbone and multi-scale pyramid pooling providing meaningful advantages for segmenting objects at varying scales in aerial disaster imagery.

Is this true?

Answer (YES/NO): NO